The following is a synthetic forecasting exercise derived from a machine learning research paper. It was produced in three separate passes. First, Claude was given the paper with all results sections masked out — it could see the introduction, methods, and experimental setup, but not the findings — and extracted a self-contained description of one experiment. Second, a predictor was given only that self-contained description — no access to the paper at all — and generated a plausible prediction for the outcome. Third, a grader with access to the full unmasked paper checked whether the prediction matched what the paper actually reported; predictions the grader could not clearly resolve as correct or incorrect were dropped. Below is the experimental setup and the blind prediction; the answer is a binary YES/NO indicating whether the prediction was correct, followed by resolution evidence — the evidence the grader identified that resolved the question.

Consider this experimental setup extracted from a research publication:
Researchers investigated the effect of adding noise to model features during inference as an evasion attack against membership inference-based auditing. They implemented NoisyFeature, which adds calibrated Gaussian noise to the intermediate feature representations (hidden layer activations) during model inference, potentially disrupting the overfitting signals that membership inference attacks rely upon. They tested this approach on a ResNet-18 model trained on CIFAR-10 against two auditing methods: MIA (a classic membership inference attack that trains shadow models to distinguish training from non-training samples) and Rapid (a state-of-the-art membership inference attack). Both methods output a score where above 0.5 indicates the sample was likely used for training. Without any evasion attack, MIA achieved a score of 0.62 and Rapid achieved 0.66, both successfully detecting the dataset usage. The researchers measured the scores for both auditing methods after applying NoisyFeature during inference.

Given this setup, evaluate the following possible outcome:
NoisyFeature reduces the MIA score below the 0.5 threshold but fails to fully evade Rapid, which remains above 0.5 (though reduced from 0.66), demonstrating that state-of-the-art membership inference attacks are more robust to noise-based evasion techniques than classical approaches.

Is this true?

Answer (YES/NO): NO